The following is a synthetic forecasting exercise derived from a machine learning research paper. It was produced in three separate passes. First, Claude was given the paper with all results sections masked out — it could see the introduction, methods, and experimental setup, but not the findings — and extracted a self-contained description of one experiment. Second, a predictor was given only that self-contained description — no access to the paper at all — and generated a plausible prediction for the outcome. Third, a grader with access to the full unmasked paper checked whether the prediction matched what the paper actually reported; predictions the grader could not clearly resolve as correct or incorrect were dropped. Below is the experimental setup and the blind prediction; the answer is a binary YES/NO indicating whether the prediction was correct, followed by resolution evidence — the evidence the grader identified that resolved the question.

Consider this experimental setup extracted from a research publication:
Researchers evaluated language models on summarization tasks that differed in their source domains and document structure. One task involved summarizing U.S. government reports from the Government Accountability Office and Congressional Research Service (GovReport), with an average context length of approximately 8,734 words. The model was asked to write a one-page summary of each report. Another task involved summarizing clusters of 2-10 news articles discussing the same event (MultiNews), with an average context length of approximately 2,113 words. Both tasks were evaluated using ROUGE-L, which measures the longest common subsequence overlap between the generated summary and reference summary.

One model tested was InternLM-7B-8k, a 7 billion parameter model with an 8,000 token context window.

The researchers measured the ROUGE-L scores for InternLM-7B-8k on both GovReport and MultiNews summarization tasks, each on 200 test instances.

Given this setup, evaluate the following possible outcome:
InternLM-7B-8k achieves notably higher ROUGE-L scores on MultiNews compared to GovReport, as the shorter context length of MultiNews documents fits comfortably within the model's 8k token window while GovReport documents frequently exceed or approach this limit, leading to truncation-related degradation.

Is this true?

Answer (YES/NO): YES